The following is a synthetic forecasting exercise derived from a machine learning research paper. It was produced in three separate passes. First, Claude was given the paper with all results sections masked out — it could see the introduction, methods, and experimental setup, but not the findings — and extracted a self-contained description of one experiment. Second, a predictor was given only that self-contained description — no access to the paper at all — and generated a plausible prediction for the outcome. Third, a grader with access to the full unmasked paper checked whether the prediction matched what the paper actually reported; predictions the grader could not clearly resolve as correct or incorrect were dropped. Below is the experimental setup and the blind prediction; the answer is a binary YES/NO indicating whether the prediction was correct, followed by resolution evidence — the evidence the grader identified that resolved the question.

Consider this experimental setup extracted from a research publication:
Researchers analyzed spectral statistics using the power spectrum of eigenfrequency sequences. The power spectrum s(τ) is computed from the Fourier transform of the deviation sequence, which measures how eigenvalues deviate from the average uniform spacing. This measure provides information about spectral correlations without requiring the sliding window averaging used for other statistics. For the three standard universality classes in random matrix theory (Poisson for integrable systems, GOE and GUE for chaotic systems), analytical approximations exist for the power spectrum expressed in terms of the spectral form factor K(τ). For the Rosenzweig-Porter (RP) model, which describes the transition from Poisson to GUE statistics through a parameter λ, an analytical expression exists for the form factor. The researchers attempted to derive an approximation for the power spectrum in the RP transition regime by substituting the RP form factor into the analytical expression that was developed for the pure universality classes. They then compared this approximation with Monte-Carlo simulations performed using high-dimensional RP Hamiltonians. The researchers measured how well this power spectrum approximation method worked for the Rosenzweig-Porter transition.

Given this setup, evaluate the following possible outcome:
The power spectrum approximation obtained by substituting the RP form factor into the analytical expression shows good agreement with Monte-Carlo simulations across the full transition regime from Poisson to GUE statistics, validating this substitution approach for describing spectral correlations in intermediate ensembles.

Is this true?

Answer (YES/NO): NO